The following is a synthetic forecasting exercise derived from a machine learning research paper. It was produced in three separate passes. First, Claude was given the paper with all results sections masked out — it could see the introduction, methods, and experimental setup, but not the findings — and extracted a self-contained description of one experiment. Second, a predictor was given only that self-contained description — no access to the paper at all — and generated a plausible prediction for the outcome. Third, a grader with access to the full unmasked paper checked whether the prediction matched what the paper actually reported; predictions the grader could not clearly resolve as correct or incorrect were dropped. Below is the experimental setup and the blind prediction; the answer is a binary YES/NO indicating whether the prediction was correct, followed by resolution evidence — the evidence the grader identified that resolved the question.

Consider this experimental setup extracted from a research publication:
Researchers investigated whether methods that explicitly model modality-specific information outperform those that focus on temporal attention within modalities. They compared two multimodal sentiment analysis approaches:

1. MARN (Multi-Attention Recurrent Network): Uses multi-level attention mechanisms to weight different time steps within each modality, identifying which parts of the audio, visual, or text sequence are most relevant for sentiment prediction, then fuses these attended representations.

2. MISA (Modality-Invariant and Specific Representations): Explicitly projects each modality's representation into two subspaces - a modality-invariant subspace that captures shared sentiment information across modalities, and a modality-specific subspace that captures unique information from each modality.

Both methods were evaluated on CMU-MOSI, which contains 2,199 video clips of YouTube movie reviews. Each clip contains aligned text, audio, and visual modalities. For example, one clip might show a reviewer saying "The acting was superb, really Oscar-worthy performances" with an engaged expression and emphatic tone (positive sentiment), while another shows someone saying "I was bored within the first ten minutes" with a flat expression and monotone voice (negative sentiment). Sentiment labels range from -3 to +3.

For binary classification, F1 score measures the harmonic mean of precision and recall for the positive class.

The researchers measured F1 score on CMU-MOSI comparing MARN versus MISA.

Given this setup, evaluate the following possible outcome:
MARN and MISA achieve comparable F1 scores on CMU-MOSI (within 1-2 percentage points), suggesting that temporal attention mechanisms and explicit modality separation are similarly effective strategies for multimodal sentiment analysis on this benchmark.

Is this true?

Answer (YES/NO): NO